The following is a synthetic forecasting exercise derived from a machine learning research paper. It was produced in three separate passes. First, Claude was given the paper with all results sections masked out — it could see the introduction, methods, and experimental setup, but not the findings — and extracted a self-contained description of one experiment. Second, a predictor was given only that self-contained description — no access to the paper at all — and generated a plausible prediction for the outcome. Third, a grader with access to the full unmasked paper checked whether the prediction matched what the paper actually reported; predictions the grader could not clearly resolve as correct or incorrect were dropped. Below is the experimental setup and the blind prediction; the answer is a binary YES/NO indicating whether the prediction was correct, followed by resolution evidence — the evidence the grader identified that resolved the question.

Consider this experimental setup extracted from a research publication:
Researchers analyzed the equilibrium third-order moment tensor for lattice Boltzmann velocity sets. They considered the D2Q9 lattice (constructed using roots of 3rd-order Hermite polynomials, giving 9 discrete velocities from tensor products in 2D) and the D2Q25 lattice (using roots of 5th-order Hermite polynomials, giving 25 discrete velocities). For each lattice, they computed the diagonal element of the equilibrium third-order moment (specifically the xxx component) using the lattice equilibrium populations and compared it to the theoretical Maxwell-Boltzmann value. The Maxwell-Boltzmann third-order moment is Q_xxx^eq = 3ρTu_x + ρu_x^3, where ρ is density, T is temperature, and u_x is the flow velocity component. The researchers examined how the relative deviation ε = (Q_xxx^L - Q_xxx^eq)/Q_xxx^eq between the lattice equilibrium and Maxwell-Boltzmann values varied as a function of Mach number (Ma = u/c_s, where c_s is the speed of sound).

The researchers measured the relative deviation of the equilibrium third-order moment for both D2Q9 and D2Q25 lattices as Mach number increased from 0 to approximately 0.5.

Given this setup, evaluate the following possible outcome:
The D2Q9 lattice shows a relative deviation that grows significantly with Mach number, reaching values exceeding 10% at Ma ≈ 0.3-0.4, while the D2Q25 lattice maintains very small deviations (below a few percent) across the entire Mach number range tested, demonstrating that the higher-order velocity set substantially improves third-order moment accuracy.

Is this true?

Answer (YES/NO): NO